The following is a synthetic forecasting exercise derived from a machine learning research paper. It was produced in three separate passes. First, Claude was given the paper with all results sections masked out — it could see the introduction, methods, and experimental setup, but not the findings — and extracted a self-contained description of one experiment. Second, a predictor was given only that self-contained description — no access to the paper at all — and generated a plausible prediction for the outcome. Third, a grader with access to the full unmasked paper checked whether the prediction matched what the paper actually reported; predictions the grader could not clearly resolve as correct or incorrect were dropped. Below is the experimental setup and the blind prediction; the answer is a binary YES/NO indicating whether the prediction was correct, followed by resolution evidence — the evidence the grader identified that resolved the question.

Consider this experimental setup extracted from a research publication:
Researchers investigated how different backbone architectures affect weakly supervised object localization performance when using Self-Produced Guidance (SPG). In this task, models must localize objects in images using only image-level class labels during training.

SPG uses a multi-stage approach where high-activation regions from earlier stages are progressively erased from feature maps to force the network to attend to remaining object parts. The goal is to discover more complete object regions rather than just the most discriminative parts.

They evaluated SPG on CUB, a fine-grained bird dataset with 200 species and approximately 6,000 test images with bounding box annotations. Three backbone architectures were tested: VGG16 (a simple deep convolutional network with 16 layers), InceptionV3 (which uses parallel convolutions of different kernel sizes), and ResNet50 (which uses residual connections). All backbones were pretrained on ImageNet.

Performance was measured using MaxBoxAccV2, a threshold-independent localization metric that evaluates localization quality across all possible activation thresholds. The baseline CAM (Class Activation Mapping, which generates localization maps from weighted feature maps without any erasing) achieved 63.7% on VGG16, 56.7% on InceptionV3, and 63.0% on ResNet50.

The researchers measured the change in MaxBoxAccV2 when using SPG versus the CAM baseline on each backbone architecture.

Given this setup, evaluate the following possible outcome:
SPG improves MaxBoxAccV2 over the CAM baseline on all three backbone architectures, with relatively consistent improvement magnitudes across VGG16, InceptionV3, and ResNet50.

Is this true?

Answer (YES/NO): NO